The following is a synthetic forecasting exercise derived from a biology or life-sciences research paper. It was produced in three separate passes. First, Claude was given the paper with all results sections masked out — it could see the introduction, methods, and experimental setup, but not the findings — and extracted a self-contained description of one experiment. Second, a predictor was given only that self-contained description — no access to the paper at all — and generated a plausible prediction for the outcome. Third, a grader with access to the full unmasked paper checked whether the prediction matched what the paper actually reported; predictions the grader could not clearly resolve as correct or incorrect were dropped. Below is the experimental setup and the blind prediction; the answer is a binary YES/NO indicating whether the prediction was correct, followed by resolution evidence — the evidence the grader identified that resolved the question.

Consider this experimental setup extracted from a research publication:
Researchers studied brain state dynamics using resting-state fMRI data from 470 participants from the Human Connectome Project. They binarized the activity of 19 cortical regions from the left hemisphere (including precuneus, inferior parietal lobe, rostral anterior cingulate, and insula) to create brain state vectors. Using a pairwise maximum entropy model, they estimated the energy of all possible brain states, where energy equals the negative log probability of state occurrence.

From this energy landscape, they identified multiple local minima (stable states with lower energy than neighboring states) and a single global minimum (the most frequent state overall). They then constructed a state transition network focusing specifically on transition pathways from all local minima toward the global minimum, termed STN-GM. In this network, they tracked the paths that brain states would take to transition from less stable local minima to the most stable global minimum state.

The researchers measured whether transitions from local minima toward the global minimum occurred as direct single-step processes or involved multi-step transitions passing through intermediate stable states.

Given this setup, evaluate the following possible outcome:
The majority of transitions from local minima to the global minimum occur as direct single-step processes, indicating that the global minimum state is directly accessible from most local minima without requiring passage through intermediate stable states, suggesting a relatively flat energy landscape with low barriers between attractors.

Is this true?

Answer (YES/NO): NO